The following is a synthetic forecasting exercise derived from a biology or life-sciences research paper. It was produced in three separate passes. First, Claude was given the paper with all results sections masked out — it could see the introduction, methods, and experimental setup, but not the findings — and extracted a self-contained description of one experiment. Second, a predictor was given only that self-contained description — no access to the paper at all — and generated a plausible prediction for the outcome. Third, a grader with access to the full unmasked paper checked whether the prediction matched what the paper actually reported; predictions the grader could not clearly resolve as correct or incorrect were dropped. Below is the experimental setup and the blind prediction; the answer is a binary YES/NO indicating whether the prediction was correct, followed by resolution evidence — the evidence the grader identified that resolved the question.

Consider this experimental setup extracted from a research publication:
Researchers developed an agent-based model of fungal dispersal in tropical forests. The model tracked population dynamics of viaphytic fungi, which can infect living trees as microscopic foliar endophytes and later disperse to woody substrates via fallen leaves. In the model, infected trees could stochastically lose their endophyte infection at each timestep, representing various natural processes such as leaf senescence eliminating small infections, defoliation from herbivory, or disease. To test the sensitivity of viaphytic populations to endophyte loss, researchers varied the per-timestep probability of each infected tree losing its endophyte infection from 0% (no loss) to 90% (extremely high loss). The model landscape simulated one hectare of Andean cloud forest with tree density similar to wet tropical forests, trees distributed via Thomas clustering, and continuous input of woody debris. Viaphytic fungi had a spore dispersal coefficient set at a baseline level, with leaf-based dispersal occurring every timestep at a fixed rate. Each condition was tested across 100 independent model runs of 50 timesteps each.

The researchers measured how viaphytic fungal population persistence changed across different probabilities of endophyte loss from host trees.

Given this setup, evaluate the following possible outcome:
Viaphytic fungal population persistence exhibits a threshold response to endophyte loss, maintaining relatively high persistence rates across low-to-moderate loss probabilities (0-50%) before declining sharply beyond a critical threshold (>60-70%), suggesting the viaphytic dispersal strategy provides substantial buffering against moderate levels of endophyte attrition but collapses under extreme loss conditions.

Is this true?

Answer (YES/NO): NO